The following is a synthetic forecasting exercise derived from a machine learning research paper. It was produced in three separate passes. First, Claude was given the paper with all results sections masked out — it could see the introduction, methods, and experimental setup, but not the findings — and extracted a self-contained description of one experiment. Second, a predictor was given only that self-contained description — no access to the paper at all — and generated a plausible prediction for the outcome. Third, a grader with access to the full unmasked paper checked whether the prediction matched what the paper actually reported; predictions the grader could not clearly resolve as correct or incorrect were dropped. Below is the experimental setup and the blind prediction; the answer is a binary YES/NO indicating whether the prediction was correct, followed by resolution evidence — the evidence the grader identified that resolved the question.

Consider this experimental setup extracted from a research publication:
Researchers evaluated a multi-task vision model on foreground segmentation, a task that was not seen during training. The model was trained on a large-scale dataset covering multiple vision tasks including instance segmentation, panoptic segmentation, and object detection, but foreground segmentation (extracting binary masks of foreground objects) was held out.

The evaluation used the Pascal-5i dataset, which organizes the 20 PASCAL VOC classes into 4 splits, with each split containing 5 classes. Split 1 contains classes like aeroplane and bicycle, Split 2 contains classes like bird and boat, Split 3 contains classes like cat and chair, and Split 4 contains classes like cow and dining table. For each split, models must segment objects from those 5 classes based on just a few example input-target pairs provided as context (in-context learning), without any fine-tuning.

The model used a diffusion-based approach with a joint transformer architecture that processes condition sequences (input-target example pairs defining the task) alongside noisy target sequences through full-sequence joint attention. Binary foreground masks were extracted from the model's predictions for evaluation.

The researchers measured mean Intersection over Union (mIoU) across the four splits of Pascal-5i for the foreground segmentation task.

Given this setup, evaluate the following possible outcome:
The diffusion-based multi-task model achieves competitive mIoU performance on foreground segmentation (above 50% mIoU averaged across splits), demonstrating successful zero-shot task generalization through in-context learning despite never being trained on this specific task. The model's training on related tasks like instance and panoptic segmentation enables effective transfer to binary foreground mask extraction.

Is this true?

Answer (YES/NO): YES